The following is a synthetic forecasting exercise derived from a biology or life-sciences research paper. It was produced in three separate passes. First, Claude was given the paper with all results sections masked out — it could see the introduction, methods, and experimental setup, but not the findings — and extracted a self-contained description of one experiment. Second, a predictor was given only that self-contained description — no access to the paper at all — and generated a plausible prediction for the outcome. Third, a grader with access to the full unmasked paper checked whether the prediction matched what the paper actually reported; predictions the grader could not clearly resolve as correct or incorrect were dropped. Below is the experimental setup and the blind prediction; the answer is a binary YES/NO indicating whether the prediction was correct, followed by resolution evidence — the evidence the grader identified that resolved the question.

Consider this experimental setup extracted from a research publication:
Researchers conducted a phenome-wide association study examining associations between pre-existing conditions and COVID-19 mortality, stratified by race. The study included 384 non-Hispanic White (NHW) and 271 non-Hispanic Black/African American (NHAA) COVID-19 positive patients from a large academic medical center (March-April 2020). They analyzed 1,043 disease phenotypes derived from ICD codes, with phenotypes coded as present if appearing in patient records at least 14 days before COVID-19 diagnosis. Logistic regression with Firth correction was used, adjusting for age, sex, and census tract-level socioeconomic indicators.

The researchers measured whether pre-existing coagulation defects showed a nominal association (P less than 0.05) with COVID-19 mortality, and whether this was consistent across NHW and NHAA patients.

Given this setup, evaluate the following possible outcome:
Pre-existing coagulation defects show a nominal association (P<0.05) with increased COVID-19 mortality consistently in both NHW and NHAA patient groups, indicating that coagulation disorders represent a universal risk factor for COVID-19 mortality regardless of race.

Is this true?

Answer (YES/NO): NO